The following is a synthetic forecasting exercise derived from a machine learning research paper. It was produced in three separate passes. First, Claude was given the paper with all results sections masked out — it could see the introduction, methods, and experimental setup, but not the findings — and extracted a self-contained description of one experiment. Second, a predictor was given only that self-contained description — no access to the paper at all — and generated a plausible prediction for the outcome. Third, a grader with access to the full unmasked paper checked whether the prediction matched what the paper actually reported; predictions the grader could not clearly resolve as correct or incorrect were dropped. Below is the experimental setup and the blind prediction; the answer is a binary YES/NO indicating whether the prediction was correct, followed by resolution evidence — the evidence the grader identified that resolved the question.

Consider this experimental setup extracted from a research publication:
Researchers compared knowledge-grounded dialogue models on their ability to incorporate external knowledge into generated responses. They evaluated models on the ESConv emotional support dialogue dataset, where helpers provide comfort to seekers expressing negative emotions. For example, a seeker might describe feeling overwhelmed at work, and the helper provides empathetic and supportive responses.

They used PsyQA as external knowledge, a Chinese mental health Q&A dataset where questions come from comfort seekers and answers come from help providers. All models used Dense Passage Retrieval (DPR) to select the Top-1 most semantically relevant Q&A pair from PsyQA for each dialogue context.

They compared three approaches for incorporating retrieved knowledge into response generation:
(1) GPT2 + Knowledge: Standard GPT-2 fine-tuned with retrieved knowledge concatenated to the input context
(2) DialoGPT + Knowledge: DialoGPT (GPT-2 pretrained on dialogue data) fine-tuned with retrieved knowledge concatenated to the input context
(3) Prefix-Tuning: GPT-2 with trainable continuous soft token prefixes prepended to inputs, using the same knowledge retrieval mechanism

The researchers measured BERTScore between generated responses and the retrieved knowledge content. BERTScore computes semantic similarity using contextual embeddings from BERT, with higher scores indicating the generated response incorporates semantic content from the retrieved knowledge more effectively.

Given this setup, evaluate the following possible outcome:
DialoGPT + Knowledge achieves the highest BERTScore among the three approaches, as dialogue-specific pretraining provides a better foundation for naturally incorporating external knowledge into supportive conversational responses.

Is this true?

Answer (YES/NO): YES